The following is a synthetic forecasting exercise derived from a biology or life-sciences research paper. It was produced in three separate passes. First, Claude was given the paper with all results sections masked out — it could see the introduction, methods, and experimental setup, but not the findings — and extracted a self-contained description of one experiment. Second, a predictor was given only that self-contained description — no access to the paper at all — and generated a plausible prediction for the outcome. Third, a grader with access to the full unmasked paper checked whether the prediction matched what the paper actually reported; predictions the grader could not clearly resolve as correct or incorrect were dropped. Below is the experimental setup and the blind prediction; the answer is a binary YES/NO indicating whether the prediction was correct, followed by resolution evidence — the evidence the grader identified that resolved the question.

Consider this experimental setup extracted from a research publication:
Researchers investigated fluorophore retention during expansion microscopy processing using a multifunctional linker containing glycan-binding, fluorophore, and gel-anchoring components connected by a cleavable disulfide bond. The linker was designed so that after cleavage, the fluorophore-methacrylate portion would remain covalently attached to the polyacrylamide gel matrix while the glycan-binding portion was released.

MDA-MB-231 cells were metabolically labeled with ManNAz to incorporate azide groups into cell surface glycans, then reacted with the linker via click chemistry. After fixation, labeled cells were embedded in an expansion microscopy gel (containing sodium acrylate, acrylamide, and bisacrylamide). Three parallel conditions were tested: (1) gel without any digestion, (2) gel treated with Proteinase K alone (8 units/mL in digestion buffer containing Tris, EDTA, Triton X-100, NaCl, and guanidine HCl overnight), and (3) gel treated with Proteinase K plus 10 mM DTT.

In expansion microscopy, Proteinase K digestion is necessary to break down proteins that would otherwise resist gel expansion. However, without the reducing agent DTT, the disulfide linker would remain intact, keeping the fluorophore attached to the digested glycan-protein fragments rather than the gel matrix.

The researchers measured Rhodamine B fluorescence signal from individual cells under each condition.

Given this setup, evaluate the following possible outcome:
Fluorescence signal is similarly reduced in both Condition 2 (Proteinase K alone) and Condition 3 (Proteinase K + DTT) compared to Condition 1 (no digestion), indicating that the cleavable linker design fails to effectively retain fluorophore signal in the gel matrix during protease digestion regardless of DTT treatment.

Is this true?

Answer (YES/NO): NO